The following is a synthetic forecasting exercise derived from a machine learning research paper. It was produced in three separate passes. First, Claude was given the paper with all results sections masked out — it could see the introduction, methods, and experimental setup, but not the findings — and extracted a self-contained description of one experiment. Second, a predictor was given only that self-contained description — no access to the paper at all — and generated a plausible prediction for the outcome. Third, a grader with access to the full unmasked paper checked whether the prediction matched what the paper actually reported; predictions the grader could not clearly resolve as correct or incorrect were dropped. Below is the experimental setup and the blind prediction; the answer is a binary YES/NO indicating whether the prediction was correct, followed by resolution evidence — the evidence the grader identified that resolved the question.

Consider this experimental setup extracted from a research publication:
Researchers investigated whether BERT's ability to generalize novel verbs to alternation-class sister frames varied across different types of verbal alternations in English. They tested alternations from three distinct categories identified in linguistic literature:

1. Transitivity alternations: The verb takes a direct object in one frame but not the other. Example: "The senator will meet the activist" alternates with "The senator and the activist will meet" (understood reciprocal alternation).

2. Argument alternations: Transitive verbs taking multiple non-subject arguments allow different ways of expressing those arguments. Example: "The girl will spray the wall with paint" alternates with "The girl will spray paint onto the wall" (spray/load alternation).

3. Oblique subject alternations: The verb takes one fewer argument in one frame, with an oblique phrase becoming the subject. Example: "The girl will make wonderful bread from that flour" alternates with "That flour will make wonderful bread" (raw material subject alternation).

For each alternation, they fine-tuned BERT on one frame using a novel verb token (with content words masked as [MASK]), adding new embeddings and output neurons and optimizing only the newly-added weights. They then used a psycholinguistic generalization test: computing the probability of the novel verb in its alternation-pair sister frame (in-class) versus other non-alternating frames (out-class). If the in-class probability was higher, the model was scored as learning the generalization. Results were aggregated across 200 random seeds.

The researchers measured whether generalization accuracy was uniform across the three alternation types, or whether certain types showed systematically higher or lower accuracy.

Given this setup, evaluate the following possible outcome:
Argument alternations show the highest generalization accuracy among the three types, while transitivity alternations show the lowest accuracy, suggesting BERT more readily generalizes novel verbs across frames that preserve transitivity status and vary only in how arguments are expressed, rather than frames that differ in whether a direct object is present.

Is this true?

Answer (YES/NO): NO